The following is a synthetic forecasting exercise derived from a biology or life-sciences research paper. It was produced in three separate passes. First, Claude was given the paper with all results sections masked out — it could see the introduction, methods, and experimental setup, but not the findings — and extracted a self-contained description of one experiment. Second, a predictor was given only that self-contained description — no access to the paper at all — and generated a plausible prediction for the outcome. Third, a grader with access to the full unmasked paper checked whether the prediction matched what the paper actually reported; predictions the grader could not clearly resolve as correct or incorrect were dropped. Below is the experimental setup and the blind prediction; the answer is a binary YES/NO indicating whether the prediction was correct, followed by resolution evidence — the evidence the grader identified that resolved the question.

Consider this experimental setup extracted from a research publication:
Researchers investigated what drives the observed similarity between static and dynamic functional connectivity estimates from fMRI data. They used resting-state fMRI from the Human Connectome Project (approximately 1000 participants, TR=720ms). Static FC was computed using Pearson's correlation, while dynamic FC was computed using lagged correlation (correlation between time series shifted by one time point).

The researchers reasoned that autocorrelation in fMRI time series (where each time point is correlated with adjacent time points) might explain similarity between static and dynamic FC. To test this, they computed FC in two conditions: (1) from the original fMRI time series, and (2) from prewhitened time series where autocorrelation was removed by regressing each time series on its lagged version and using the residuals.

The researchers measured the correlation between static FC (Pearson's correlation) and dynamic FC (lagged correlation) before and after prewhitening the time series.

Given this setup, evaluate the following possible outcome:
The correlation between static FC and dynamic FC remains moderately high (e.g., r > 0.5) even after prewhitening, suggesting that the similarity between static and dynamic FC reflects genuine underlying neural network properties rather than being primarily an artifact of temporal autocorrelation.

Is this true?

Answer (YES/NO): NO